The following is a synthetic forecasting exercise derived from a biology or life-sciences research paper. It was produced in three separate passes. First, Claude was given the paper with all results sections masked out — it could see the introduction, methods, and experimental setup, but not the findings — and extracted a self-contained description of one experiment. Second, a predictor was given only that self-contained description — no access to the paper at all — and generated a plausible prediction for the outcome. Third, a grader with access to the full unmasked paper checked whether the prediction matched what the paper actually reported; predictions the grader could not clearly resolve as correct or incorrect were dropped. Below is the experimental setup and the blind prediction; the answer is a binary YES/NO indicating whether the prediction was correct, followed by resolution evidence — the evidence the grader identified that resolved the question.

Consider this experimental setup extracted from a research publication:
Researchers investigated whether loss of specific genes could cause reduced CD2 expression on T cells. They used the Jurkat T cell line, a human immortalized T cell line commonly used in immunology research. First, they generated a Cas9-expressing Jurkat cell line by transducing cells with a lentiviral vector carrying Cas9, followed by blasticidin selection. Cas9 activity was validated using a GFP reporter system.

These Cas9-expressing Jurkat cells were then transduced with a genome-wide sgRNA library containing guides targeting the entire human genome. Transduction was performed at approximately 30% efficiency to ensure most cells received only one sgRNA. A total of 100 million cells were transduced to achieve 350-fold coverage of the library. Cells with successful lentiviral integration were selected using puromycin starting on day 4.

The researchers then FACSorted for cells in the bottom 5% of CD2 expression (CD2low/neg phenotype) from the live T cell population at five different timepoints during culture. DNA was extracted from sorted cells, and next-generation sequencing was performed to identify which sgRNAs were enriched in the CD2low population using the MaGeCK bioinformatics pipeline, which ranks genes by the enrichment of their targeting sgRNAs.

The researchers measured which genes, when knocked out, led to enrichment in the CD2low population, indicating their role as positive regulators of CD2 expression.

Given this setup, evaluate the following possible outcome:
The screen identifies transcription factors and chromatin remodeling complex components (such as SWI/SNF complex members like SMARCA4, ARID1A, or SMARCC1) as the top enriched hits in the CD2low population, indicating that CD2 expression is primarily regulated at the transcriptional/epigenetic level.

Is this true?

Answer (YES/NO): NO